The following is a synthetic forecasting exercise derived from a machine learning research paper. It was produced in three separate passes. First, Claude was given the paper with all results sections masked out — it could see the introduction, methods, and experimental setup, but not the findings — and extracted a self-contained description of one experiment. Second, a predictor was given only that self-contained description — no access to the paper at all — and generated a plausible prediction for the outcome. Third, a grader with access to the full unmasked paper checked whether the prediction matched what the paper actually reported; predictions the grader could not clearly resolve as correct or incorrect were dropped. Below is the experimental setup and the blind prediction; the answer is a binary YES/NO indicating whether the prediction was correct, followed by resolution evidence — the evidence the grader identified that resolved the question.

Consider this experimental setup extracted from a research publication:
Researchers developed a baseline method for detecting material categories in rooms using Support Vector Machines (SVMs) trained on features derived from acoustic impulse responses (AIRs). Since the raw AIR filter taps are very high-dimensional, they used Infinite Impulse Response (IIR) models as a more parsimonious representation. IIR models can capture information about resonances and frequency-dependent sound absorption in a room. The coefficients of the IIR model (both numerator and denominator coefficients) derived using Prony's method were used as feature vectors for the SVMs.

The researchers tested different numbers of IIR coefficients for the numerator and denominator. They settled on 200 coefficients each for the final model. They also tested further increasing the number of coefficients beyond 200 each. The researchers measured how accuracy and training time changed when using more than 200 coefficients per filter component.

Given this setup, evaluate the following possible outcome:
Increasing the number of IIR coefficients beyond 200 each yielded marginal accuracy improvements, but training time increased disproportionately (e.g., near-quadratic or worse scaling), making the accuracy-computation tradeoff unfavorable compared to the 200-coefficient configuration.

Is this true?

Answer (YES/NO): NO